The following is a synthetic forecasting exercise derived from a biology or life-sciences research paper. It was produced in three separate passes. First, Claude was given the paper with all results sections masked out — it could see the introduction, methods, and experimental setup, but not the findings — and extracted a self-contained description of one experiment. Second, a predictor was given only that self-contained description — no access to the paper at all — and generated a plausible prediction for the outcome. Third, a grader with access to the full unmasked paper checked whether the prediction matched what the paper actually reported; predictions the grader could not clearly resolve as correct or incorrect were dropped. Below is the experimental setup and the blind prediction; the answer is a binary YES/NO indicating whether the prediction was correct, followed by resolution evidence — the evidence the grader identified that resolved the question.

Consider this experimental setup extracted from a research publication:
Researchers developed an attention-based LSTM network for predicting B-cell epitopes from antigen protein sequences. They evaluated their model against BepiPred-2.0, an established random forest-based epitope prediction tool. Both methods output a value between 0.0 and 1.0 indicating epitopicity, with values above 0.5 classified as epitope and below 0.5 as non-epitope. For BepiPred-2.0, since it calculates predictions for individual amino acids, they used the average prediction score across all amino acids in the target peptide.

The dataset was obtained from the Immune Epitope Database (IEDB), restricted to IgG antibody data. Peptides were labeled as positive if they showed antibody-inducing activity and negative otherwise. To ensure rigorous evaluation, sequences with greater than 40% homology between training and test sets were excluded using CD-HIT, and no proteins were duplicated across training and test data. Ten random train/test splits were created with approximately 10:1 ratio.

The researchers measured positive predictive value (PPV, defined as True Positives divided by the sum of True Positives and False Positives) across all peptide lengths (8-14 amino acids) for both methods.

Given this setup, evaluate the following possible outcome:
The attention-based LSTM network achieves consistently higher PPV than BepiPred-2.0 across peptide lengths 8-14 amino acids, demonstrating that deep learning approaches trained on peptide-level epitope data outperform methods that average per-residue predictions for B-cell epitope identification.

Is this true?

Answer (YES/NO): NO